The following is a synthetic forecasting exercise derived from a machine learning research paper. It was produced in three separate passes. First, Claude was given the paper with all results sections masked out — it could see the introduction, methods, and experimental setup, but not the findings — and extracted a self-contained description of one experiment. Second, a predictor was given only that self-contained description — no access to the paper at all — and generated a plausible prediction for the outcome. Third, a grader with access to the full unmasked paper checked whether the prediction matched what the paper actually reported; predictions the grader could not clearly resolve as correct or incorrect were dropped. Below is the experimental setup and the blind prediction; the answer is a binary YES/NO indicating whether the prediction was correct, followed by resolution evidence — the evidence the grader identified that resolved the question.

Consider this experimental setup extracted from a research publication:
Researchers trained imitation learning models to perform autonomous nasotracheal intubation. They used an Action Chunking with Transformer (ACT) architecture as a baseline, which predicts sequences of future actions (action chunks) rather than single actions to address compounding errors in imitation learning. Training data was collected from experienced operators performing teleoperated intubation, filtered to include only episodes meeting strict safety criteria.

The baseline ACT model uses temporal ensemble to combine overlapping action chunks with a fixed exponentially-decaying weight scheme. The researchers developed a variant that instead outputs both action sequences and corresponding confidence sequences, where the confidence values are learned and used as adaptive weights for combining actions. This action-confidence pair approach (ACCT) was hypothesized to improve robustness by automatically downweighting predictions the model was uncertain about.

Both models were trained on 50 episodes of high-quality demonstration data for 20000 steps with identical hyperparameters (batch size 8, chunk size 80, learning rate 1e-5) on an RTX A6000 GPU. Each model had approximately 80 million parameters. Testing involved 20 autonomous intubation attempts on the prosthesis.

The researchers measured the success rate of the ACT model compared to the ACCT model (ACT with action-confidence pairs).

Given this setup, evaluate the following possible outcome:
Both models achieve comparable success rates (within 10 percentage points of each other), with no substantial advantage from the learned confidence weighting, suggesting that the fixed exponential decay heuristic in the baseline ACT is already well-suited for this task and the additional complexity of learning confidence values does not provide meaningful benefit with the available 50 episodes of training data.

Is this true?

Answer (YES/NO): NO